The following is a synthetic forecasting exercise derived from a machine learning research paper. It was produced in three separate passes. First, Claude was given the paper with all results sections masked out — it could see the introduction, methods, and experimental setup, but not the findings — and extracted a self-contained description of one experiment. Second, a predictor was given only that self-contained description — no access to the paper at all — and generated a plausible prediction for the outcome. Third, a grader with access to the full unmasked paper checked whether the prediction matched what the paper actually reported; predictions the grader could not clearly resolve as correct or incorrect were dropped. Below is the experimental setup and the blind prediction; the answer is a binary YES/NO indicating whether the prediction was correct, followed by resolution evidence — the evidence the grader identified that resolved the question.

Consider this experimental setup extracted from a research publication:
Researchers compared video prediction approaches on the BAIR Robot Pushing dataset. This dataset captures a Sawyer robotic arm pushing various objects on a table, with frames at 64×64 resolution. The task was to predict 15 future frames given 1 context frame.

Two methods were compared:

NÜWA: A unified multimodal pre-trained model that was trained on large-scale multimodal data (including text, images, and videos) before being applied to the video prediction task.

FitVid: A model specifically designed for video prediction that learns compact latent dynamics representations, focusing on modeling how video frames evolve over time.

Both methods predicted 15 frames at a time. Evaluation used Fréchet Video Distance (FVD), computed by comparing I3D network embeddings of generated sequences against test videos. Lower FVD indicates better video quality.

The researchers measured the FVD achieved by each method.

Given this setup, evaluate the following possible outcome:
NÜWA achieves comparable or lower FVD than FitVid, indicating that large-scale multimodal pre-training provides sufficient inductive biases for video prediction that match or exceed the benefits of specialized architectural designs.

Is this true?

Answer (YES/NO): YES